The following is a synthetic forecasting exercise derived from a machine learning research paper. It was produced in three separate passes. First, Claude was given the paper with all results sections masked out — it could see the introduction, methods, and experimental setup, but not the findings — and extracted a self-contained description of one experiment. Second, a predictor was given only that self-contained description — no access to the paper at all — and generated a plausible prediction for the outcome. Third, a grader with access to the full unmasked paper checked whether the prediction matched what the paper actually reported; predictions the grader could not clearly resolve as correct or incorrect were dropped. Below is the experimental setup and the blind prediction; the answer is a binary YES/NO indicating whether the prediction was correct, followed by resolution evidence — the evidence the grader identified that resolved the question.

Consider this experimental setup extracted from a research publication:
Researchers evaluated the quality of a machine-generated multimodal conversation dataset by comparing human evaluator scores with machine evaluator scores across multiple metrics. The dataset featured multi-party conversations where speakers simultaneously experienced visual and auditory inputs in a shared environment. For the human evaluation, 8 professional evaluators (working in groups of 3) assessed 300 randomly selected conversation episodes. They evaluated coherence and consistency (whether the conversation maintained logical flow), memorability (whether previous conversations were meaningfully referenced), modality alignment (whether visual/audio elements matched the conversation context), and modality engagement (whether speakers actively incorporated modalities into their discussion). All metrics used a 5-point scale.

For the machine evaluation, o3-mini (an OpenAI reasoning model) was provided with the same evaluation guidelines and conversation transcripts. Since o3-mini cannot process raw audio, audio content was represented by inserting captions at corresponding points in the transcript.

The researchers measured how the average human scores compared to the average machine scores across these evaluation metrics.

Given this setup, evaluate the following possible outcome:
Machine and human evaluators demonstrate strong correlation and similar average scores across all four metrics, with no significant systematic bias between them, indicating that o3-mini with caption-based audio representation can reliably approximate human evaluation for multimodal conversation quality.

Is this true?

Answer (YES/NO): NO